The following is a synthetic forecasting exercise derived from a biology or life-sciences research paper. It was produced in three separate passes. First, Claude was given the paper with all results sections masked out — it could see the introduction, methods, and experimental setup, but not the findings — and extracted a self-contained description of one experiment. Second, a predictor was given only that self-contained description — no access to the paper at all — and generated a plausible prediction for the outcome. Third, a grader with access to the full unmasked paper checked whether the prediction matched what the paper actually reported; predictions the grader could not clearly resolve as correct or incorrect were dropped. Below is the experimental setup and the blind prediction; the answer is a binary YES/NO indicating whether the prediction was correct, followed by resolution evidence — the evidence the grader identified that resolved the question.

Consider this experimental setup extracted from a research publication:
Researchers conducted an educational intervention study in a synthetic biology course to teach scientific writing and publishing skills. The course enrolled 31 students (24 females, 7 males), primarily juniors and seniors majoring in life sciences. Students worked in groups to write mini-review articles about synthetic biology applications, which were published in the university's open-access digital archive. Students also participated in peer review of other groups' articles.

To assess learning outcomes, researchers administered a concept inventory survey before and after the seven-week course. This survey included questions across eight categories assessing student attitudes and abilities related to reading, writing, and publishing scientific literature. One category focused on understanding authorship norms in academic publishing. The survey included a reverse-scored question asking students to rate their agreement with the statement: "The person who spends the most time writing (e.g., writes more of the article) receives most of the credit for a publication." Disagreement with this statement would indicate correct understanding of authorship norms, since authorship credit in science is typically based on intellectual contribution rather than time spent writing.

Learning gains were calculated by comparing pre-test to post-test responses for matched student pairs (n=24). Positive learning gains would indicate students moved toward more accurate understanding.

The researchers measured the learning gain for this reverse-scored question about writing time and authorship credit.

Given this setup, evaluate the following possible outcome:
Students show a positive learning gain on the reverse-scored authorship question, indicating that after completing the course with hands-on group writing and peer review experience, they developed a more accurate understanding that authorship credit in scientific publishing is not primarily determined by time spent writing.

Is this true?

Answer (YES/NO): NO